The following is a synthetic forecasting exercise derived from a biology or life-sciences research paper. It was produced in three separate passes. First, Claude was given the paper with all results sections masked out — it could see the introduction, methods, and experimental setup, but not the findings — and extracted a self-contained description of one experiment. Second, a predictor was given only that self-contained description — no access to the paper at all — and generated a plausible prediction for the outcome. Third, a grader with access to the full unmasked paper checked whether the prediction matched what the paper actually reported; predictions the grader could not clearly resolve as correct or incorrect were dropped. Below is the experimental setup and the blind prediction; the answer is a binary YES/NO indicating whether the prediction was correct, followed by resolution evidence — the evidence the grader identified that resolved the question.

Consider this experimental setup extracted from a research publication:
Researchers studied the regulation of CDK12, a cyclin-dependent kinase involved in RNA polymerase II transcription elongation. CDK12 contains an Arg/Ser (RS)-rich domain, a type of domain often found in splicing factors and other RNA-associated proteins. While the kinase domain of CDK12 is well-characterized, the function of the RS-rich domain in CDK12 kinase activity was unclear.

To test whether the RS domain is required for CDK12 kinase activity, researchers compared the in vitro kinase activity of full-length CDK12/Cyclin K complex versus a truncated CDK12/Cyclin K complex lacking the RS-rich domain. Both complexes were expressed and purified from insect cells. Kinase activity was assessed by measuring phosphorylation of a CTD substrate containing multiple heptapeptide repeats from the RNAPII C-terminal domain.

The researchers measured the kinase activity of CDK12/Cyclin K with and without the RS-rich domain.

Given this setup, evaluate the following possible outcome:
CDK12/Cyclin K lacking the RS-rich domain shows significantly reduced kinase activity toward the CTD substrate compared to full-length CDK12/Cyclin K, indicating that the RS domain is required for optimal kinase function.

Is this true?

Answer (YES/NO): YES